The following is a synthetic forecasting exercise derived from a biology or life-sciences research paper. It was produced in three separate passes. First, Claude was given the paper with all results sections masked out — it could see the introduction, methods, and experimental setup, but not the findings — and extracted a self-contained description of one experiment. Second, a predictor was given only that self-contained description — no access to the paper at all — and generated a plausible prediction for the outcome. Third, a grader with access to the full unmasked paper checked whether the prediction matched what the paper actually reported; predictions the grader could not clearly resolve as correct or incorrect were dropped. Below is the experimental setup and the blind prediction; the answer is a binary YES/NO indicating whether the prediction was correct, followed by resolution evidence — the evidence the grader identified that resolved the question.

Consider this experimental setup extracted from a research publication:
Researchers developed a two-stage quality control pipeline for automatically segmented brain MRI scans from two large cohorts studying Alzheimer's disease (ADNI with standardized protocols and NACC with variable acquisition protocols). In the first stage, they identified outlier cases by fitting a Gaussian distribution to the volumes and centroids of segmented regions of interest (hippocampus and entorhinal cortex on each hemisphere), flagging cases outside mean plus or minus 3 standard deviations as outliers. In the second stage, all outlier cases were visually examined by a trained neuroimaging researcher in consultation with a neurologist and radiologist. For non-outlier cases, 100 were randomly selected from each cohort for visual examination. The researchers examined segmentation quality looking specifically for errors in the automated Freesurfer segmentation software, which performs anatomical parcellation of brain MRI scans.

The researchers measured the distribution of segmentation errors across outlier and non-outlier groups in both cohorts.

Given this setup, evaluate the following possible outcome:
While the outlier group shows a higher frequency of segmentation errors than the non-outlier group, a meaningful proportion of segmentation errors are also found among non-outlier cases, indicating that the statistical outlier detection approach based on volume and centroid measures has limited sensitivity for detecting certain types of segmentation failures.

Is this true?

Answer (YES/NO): NO